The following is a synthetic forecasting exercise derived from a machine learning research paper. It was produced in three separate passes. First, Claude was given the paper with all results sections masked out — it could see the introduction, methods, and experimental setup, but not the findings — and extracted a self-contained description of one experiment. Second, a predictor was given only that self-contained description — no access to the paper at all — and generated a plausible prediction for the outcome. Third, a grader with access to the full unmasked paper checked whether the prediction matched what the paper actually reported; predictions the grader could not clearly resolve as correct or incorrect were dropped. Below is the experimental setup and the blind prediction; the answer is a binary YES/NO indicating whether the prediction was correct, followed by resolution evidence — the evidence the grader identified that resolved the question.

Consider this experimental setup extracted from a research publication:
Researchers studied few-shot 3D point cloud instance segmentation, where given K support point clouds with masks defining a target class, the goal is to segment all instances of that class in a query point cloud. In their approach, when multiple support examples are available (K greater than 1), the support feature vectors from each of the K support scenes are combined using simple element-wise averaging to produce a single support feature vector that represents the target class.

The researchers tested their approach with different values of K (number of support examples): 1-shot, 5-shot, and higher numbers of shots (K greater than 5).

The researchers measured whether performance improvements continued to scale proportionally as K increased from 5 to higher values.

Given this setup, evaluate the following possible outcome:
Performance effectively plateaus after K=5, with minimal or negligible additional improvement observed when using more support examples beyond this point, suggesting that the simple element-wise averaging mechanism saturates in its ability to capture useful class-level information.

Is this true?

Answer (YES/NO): YES